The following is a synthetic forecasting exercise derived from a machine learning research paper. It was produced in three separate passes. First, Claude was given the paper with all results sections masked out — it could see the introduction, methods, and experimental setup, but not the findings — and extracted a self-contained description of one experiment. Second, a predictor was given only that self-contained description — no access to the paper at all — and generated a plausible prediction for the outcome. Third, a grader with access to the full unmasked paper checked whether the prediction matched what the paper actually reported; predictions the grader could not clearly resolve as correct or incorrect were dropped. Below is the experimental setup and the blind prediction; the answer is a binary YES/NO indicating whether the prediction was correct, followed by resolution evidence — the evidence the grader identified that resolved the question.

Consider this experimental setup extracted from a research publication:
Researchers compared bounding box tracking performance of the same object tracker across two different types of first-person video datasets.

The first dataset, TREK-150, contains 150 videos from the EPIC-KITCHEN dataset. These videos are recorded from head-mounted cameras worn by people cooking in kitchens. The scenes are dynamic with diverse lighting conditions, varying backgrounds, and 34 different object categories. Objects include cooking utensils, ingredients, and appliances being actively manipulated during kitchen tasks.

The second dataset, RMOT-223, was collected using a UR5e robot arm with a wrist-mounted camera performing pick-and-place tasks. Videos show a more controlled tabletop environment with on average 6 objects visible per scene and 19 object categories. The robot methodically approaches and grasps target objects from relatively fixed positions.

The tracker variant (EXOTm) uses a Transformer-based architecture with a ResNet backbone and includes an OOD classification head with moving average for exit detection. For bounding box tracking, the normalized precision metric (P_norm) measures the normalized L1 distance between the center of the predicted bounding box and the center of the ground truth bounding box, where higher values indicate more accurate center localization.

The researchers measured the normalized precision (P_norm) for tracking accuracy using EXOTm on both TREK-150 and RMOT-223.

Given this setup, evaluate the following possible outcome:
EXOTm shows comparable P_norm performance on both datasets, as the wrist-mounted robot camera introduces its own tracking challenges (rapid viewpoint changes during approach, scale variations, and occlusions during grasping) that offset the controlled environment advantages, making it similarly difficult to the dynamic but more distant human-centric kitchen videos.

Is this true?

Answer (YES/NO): NO